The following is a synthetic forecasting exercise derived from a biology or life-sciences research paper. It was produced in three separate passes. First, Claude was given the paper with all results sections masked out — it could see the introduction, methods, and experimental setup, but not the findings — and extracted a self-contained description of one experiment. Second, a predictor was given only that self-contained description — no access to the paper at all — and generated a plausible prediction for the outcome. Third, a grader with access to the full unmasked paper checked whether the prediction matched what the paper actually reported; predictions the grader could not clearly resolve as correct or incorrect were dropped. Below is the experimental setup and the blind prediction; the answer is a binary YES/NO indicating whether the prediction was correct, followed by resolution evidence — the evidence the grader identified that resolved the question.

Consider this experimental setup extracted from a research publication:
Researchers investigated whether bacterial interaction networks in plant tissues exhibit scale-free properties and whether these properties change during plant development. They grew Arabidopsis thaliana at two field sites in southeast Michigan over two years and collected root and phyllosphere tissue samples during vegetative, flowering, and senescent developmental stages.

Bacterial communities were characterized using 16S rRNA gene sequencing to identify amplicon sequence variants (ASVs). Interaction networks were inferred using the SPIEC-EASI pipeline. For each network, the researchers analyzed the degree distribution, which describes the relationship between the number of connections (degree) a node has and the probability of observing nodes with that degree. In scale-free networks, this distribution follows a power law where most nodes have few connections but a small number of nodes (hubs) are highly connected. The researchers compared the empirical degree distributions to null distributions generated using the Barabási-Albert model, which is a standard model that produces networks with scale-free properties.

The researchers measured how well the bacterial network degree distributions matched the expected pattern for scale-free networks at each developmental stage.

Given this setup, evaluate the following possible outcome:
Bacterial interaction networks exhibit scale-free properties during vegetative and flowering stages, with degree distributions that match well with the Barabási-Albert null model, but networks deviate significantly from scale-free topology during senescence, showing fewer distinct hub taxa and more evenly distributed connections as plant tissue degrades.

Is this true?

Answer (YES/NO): NO